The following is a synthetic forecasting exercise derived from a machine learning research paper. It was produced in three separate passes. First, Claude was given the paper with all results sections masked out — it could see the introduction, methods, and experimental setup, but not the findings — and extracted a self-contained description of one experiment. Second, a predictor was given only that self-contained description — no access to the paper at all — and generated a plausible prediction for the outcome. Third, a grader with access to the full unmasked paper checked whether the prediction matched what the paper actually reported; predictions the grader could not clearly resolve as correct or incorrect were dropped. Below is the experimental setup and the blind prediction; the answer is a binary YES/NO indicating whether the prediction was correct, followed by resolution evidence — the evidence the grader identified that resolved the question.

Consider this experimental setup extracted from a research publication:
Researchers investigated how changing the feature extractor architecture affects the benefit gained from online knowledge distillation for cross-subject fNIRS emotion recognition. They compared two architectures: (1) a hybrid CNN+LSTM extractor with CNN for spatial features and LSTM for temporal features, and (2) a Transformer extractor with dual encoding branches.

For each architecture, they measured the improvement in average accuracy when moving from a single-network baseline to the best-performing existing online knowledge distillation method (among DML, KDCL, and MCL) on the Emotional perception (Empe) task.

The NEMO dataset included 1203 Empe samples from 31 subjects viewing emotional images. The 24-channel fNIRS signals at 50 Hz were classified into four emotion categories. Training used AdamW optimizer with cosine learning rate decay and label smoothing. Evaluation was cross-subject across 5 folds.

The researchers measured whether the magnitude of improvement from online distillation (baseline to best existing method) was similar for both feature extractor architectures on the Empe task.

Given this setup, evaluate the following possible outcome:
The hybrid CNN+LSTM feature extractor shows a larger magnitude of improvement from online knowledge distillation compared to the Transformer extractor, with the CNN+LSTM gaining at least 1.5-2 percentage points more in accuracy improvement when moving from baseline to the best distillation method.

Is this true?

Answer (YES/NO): NO